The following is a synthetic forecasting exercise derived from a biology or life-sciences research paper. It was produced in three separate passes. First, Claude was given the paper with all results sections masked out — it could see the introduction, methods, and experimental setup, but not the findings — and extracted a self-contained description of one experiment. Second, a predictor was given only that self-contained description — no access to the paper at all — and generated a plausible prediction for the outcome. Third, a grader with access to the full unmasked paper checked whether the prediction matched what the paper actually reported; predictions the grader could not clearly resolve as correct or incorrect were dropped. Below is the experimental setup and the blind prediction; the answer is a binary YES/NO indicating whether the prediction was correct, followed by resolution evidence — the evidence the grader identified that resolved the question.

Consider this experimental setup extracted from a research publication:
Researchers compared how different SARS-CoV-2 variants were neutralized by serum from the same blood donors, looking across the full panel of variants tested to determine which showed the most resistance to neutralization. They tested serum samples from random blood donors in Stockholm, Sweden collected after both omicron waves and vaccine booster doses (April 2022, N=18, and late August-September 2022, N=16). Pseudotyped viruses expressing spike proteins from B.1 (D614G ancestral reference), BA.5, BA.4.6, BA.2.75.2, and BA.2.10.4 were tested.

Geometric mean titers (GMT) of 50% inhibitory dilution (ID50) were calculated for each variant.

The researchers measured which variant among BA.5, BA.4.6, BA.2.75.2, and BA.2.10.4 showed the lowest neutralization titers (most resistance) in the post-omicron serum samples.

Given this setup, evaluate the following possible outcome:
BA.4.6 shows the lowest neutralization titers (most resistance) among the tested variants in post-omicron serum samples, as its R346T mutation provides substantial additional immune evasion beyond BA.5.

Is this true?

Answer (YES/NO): NO